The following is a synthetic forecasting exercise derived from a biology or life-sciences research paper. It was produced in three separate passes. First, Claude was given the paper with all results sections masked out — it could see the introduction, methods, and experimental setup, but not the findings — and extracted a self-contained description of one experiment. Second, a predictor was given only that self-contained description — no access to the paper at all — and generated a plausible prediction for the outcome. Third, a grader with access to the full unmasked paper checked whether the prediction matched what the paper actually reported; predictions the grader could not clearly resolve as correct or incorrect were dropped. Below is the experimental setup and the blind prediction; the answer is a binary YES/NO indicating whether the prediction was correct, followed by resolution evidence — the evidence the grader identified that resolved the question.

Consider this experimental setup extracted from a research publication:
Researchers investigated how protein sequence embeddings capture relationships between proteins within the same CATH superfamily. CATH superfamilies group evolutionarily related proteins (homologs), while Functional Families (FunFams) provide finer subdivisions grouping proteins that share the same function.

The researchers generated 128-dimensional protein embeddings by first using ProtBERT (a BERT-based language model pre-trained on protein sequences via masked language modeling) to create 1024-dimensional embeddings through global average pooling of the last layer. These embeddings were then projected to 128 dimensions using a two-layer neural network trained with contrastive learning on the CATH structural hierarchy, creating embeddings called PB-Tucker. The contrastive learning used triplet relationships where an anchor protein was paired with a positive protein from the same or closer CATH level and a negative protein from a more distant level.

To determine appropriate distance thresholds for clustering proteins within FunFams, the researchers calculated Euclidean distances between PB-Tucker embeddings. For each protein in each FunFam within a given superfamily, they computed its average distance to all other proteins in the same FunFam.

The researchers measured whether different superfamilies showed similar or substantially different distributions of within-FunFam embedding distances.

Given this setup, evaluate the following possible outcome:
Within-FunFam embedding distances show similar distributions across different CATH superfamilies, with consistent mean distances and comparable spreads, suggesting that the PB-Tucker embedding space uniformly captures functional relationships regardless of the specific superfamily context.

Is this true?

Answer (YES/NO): NO